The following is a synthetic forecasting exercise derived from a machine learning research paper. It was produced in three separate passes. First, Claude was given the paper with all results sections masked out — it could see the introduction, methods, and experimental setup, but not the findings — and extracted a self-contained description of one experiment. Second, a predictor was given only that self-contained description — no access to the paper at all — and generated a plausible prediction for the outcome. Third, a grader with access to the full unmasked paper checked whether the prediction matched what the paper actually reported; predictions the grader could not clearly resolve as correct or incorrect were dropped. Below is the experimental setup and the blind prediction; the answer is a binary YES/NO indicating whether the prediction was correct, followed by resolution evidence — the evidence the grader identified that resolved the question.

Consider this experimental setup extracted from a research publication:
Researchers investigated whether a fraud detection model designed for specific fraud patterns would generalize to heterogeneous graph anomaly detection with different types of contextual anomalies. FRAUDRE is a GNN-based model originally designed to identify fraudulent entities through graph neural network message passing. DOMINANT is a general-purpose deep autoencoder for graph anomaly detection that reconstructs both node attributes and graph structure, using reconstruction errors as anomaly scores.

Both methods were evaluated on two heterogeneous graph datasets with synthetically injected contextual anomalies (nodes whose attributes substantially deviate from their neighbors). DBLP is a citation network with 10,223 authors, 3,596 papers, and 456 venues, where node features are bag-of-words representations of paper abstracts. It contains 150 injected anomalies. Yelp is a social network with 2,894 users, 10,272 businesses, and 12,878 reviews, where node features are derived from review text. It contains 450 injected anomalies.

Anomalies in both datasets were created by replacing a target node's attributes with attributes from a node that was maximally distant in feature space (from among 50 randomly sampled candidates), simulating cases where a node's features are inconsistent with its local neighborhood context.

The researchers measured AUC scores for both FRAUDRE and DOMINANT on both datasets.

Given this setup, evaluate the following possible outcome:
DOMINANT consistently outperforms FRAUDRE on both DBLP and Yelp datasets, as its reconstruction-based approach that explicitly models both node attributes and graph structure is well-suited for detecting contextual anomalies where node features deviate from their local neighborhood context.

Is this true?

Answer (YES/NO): NO